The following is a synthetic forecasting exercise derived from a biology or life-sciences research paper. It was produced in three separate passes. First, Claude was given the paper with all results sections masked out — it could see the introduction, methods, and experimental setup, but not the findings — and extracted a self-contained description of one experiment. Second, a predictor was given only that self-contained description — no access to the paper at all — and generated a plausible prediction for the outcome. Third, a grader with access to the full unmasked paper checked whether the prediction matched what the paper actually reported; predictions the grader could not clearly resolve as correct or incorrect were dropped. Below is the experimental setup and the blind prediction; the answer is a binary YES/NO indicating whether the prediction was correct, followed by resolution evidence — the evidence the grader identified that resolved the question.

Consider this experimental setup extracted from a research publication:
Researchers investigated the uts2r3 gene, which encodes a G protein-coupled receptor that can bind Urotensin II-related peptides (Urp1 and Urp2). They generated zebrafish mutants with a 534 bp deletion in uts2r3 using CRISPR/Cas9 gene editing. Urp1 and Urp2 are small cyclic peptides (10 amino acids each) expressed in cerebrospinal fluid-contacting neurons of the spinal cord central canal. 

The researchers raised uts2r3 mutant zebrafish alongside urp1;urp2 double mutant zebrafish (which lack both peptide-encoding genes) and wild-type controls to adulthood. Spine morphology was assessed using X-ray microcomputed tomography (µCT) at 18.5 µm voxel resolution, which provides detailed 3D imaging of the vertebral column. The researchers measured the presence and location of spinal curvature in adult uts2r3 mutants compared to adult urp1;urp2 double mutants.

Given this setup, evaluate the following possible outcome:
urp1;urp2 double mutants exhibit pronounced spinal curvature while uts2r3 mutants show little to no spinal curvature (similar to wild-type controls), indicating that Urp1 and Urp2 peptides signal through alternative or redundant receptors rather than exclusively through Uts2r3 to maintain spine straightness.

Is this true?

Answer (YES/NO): NO